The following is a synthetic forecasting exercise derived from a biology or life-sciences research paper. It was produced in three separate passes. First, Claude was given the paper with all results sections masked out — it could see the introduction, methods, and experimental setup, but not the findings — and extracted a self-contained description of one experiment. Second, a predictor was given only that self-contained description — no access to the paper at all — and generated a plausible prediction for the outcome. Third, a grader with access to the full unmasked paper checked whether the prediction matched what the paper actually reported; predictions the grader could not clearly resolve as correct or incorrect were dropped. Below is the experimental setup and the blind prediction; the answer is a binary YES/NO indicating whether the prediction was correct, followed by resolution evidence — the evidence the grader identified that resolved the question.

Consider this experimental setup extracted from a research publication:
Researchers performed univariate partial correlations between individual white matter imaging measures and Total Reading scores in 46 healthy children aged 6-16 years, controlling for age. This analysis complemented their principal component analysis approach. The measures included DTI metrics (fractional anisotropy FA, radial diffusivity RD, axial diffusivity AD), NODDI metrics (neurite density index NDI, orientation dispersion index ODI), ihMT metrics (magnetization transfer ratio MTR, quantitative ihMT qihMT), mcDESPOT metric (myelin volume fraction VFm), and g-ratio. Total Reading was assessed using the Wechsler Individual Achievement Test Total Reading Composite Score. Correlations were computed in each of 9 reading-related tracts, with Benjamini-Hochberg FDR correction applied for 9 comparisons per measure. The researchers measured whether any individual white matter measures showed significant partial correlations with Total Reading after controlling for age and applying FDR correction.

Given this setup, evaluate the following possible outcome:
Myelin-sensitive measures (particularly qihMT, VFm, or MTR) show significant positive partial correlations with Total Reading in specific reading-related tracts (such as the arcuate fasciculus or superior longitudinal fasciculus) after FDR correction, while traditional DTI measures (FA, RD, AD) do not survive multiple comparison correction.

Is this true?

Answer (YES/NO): NO